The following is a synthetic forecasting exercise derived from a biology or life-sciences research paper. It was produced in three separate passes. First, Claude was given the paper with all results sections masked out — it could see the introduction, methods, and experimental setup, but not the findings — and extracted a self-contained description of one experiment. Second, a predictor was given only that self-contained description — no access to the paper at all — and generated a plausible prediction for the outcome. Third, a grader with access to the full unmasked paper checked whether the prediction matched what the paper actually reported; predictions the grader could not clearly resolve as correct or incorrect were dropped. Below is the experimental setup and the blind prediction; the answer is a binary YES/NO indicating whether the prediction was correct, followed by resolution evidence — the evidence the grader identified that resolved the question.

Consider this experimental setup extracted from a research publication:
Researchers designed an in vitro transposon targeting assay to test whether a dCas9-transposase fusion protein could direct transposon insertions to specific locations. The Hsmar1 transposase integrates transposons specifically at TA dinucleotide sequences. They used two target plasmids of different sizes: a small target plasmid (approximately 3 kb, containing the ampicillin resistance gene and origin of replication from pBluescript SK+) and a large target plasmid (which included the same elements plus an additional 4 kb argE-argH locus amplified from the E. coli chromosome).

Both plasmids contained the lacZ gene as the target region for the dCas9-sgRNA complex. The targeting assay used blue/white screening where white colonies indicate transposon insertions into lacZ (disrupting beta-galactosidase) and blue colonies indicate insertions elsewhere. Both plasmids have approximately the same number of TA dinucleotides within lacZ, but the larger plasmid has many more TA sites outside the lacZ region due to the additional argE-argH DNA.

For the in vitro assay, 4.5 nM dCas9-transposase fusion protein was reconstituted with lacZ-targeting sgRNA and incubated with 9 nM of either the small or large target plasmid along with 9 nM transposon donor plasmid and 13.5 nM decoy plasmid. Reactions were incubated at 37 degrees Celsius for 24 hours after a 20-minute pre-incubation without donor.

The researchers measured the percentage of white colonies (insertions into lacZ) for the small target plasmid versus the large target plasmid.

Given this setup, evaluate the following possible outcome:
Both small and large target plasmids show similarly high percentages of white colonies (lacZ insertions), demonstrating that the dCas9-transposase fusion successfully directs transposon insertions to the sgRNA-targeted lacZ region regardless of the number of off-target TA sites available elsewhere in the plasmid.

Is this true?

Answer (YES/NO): YES